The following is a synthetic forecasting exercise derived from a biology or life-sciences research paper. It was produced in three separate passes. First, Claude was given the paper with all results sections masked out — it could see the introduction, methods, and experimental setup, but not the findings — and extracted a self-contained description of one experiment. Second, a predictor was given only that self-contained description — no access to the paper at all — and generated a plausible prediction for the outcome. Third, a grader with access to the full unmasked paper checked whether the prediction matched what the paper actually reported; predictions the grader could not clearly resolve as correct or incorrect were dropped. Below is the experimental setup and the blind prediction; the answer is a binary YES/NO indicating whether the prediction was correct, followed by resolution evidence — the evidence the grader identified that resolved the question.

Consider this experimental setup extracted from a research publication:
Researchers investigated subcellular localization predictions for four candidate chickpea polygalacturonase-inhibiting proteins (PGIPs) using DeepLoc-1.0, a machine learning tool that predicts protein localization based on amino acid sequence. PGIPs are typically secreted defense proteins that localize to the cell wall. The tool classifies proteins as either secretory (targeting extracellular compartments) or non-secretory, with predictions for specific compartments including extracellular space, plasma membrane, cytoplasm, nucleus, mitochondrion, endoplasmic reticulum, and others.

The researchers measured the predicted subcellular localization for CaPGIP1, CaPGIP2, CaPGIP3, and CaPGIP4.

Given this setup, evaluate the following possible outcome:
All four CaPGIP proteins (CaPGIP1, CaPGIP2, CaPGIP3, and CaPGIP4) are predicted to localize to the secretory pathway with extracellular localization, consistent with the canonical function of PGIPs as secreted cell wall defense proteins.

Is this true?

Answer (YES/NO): NO